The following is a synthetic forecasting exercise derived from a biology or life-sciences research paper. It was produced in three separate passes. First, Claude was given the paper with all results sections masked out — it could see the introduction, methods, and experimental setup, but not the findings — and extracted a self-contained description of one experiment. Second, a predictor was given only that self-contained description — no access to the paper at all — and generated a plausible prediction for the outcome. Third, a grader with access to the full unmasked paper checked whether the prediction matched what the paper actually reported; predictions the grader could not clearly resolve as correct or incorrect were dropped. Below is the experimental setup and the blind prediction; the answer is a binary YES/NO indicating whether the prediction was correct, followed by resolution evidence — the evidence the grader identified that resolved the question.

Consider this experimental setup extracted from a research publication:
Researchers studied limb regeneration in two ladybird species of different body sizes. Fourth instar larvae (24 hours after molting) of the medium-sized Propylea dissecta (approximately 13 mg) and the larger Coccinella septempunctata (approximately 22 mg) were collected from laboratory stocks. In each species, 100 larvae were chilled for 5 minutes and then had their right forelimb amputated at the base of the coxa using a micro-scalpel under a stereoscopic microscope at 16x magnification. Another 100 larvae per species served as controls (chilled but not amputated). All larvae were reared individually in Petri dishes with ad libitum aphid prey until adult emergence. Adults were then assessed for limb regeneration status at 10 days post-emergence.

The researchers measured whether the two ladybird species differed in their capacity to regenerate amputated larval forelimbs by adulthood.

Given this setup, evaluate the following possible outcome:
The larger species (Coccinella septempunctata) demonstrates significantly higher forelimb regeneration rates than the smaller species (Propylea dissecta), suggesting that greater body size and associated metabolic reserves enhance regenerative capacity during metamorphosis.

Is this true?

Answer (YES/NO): NO